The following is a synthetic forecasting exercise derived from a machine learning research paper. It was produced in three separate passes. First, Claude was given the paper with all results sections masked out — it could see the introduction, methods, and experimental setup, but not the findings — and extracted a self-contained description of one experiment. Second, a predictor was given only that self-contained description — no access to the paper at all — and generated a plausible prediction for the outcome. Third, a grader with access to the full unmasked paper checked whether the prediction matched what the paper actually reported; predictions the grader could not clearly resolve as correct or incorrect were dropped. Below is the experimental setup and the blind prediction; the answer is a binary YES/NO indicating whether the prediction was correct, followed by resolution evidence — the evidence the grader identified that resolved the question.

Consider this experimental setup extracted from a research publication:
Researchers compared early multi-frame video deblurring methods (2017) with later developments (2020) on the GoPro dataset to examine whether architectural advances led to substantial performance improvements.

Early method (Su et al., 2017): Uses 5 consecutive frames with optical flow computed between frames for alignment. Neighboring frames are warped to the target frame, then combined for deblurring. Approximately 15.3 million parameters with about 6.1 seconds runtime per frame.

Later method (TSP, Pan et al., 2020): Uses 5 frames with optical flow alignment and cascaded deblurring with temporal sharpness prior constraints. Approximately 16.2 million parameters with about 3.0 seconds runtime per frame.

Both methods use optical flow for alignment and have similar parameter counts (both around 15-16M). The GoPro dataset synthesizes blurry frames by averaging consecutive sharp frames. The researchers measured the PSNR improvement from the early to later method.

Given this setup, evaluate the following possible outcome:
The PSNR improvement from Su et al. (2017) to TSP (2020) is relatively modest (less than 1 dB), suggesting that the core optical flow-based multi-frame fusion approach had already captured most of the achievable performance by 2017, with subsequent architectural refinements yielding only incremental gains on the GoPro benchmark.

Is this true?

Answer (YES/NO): NO